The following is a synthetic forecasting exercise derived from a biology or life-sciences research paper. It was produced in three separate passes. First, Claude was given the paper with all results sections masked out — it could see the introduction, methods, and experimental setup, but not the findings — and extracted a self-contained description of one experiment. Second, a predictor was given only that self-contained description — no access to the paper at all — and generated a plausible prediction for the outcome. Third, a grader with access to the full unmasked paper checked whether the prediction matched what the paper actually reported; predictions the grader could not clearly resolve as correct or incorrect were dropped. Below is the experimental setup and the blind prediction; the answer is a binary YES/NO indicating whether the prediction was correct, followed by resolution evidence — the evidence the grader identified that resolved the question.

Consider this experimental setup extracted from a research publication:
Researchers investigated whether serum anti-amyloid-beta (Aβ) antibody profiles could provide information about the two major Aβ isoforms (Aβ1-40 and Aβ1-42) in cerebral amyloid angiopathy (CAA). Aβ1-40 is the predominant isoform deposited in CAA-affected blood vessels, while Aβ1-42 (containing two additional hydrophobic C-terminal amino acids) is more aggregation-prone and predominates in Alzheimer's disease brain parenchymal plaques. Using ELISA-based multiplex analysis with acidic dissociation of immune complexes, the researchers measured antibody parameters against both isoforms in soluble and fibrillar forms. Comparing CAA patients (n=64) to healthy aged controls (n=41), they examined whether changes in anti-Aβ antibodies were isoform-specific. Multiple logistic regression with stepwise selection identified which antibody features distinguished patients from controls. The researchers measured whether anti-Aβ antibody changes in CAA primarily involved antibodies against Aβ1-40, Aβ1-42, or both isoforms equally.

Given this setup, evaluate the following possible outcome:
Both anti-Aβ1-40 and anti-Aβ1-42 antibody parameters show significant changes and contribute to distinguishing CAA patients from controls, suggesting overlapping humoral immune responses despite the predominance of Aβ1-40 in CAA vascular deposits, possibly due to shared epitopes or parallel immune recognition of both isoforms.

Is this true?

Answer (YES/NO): YES